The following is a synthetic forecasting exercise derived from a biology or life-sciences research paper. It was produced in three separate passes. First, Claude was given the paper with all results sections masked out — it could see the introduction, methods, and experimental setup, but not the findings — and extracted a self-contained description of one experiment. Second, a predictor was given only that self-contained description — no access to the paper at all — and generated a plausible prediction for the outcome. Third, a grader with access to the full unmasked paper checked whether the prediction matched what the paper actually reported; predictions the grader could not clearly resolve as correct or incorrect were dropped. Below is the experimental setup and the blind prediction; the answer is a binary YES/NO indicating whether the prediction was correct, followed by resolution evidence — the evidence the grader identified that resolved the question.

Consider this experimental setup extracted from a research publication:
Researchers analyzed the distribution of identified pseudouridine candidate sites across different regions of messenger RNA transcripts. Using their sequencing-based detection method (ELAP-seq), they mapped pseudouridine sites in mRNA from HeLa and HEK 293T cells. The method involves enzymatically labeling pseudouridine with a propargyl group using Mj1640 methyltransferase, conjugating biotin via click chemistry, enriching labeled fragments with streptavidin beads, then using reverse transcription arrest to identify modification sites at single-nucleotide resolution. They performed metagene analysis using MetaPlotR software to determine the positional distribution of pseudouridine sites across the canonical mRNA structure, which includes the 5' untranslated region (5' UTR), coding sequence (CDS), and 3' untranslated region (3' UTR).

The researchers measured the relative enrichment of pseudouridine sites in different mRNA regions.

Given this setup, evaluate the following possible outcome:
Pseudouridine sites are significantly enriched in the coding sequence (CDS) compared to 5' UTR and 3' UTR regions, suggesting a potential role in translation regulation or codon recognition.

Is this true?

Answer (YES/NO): NO